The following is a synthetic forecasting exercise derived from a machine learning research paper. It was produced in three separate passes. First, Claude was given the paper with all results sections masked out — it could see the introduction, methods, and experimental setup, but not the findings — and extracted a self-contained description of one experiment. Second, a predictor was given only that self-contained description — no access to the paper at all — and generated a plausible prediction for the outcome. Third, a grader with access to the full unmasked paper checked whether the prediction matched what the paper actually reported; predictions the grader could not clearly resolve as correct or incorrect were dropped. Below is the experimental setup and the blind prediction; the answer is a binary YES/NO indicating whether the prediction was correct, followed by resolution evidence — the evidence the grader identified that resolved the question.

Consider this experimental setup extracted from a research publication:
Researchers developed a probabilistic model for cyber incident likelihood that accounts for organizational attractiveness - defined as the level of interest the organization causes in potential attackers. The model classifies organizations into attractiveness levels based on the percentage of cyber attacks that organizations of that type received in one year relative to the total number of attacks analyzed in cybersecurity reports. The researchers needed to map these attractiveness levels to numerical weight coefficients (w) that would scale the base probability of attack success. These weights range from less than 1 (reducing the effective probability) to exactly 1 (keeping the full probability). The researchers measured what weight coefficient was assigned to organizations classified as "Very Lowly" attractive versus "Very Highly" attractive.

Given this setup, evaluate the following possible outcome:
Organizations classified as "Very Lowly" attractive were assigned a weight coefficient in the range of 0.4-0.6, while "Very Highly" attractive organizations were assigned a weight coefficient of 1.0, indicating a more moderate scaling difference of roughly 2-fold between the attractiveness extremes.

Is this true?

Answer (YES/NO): NO